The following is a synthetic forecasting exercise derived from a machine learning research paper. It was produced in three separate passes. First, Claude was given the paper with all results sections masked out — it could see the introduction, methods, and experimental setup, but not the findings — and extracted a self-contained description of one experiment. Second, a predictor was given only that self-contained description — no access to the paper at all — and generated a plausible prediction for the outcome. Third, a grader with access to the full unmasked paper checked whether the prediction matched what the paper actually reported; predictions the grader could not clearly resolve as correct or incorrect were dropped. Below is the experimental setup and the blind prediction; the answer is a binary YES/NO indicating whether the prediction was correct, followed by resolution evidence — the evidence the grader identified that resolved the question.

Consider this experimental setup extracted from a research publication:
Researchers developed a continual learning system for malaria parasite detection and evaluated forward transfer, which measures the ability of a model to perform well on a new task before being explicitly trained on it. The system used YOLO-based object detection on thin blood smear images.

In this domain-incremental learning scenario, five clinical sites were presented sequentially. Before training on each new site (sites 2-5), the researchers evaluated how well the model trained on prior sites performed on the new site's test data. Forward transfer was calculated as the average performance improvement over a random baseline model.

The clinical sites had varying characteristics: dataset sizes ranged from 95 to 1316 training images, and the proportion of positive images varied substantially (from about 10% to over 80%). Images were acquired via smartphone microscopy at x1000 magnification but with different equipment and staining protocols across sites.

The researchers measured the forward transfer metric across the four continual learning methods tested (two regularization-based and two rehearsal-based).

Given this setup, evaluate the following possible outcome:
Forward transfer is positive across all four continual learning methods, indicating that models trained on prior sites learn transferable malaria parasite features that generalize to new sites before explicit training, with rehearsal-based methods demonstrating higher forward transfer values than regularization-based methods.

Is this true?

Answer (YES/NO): NO